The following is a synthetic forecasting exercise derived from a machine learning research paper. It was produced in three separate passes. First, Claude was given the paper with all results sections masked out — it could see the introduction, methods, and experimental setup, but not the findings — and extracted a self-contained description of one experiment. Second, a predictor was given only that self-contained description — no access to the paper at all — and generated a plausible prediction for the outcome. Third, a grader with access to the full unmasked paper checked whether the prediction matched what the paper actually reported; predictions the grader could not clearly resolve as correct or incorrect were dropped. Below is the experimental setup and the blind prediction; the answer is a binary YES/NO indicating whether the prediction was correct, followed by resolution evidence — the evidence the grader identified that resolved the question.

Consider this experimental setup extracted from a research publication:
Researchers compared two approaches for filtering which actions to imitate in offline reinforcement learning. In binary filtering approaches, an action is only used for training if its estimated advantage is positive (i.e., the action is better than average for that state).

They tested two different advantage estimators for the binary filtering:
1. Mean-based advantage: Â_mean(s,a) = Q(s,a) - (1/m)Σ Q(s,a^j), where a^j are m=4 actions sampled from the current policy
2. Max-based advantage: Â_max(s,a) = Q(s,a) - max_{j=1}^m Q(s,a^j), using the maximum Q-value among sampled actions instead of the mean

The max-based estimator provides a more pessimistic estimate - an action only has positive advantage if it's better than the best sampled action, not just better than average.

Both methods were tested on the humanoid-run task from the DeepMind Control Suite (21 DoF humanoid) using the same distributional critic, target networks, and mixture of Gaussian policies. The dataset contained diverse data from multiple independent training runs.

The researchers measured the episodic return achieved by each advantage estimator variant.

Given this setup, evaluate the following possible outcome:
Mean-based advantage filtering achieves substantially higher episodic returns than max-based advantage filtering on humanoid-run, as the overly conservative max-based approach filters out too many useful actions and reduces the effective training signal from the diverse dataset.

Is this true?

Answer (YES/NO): YES